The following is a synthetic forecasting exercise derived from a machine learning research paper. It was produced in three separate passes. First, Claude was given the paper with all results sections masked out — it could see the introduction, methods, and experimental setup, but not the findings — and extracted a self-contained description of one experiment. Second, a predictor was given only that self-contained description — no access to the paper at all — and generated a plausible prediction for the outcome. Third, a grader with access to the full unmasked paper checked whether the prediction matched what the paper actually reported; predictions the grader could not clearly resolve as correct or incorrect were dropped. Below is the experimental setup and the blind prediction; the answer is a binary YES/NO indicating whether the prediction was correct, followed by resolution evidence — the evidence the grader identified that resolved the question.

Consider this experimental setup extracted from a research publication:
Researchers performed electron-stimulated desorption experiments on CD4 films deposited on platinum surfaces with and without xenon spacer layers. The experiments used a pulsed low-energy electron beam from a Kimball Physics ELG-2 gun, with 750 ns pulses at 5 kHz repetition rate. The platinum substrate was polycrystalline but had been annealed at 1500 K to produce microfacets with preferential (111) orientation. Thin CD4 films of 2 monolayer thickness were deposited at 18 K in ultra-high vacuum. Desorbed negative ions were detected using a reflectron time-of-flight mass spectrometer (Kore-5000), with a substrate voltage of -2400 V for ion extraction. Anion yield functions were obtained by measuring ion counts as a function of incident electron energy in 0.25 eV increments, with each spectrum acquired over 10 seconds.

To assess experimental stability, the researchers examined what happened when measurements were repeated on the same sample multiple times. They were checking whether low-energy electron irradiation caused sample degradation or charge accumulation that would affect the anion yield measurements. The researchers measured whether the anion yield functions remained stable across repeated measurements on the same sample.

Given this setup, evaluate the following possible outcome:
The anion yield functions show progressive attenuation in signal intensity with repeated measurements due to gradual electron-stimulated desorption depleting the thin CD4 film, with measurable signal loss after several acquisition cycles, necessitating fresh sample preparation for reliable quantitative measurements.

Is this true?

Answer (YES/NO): NO